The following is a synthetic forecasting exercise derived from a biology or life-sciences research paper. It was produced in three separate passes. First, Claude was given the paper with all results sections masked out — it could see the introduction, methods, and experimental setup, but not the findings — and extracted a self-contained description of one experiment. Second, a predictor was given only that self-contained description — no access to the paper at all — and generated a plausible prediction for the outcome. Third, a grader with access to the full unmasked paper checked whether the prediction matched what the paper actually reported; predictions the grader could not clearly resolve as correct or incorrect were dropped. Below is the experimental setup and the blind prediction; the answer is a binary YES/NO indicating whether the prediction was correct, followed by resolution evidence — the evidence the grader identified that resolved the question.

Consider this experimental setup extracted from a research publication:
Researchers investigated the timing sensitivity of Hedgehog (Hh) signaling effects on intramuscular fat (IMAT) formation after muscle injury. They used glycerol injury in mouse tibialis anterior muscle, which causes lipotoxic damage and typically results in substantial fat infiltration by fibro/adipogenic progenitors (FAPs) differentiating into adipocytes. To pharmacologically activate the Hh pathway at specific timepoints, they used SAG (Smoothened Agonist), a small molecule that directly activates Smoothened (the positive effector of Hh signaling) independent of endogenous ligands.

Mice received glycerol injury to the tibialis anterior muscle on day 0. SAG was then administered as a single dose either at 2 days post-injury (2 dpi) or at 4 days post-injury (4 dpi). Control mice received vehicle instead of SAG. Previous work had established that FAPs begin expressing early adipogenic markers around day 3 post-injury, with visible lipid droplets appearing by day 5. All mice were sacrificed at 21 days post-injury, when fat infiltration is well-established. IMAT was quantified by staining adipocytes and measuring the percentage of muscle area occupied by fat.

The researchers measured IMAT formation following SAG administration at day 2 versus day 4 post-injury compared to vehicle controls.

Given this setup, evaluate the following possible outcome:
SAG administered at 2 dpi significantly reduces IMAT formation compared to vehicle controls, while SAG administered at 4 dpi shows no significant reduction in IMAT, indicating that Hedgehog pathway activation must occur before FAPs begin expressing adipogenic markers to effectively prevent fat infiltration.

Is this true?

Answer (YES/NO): NO